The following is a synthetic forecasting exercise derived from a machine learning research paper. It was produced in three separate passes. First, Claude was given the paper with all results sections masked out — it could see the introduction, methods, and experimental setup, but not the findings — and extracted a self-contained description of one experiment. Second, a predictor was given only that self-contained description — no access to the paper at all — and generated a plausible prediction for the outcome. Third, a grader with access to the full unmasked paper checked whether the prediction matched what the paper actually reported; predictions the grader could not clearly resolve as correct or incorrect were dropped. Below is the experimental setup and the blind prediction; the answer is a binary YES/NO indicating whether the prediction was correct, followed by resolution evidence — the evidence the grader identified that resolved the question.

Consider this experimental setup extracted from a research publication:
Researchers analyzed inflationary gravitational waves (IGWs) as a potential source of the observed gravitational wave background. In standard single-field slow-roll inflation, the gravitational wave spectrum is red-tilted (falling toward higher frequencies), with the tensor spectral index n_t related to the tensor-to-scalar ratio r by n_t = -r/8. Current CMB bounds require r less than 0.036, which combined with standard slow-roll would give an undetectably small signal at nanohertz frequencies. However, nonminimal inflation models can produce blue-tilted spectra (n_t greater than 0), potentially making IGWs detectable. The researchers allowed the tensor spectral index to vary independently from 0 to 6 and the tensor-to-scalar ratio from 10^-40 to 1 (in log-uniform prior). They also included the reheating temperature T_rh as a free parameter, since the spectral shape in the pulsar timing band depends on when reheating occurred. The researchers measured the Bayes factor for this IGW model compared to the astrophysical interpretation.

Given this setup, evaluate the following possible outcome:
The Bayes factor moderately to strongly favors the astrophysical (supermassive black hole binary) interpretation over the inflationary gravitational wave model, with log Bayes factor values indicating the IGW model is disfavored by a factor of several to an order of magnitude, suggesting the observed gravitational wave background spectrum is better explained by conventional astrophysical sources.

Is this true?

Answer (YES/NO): NO